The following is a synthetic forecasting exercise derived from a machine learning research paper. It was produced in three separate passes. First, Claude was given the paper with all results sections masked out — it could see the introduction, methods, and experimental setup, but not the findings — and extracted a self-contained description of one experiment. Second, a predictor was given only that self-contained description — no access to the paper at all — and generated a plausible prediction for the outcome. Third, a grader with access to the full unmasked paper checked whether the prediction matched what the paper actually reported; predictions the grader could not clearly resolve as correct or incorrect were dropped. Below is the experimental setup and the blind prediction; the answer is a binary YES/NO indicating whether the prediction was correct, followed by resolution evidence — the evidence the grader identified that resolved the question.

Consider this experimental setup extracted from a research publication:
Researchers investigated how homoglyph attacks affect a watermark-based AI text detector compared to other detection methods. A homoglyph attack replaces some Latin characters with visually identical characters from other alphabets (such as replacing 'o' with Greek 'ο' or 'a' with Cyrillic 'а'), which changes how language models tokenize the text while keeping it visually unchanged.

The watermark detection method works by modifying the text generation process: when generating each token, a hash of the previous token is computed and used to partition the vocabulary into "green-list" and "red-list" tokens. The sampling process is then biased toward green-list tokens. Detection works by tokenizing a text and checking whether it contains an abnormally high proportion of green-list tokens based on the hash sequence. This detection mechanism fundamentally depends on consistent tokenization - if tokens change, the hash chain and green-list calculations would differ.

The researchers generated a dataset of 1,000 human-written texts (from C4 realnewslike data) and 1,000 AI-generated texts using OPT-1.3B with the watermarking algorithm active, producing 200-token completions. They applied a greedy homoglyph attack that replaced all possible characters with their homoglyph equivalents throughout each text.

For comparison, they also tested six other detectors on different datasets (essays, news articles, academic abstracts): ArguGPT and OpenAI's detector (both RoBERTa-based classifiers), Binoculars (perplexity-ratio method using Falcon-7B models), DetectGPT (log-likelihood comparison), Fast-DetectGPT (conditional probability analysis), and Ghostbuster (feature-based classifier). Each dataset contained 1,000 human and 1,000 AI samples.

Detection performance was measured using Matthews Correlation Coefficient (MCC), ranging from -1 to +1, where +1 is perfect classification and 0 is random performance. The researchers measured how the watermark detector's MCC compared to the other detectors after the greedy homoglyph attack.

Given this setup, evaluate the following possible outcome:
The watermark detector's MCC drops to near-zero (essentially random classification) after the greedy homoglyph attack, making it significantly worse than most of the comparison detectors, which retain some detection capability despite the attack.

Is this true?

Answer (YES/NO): NO